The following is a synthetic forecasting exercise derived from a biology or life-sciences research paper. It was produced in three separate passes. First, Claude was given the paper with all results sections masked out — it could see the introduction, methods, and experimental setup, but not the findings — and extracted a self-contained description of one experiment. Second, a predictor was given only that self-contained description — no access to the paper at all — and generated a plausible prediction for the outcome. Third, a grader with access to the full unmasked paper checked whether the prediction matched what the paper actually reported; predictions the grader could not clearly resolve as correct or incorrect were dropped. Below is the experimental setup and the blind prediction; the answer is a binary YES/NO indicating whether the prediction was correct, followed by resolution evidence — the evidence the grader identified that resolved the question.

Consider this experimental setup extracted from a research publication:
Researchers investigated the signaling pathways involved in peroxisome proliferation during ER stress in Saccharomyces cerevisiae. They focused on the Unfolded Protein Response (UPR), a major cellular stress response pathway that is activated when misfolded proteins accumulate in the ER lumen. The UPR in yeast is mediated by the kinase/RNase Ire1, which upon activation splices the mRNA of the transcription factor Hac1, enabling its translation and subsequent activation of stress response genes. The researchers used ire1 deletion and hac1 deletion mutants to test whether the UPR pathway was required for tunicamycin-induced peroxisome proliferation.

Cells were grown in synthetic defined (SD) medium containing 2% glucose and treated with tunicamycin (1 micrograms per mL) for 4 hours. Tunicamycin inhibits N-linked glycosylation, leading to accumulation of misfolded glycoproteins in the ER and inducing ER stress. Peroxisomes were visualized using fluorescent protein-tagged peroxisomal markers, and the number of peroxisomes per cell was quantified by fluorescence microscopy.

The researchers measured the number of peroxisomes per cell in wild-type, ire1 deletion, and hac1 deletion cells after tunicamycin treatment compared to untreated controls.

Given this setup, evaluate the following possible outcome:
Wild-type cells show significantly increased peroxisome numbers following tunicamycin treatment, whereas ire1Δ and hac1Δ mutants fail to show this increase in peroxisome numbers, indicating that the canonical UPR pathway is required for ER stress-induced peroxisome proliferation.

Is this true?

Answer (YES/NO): NO